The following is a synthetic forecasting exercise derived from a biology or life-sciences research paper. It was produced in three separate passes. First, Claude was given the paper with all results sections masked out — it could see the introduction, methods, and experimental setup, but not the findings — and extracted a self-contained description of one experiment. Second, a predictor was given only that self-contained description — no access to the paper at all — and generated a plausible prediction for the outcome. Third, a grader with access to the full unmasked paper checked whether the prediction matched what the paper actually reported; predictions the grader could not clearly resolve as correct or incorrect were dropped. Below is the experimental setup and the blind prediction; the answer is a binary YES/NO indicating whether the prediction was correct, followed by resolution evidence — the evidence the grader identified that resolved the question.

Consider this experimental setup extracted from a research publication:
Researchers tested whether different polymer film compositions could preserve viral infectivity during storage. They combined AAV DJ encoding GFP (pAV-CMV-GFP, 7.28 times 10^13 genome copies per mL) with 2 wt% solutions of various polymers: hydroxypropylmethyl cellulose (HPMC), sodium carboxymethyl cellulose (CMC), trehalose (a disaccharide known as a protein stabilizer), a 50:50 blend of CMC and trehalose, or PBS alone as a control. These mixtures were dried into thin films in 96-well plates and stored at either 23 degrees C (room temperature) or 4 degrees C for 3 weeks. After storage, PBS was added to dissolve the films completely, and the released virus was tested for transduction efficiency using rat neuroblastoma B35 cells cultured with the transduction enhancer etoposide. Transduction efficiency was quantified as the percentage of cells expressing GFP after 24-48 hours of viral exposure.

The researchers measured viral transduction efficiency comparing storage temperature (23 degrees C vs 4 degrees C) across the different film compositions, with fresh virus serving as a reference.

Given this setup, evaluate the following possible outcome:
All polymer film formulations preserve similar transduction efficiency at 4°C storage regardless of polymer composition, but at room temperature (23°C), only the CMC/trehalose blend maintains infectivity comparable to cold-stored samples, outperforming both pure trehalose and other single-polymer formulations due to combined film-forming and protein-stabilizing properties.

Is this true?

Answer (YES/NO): NO